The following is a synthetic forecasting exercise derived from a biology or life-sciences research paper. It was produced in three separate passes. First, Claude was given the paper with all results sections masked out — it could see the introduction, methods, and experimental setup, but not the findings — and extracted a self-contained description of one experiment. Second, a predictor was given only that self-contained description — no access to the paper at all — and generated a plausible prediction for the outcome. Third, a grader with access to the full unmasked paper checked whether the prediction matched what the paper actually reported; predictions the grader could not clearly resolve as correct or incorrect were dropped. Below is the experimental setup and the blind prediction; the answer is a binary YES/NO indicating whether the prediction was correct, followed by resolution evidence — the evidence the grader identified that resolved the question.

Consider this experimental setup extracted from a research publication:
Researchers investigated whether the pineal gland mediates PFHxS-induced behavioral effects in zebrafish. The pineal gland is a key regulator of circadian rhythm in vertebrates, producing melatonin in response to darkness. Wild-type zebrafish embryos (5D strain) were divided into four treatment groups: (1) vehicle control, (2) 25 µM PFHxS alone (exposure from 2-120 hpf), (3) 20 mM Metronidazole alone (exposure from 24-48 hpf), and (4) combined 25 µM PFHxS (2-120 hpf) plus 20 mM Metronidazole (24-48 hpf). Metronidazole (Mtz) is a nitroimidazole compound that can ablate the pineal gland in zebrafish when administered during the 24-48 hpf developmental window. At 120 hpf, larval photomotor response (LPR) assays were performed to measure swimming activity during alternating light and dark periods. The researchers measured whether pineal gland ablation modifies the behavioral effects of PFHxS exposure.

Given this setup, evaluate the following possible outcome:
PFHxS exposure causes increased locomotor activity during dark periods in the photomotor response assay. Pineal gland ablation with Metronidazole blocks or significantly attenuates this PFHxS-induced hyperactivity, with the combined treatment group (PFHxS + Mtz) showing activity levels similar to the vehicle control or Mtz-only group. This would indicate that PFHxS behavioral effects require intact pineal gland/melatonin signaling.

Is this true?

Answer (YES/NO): NO